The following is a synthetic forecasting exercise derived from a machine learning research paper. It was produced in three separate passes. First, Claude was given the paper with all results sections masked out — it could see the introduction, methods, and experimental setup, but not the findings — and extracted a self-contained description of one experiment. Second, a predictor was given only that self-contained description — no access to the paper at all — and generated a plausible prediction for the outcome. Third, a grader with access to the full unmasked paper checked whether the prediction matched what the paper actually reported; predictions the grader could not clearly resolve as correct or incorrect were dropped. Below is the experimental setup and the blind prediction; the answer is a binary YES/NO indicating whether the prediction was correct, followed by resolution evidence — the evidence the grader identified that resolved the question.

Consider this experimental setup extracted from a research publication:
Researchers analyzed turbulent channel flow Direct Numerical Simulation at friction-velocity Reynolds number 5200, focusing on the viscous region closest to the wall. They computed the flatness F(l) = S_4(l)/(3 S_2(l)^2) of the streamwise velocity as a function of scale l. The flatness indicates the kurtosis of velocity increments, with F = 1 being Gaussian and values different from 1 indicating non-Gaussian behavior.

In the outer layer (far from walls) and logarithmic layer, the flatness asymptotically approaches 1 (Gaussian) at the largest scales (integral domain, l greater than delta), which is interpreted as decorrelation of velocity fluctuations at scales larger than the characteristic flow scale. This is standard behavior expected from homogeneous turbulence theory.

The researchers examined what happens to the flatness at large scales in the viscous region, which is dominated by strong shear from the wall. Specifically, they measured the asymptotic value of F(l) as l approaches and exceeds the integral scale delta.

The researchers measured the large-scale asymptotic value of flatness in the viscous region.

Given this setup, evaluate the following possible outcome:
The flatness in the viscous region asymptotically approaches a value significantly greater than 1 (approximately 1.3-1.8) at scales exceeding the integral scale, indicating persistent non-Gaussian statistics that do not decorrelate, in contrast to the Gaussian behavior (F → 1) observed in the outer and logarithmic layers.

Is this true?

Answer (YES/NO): YES